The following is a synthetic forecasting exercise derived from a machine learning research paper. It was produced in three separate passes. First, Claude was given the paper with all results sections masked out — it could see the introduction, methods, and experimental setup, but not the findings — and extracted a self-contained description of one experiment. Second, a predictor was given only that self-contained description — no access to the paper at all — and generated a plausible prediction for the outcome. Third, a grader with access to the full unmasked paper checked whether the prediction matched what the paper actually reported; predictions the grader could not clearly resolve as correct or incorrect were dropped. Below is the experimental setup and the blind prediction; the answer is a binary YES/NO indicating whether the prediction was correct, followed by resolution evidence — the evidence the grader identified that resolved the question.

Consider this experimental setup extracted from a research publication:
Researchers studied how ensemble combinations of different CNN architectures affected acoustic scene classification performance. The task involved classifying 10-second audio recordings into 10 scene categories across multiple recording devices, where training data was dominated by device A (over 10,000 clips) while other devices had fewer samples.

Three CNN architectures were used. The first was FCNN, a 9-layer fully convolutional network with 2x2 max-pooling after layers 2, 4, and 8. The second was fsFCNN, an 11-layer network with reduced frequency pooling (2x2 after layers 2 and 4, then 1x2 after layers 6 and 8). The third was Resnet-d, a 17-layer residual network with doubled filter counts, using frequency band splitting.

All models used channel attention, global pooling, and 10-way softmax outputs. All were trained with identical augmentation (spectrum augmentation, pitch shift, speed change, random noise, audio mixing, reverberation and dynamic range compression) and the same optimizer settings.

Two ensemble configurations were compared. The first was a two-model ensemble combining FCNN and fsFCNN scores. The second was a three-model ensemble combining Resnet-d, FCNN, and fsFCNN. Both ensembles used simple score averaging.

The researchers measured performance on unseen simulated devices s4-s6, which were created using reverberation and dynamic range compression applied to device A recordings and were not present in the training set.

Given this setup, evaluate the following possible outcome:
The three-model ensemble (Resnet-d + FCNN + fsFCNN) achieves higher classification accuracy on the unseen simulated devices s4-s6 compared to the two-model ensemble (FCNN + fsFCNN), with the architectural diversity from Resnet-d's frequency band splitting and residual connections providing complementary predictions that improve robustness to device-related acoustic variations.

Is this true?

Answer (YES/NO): YES